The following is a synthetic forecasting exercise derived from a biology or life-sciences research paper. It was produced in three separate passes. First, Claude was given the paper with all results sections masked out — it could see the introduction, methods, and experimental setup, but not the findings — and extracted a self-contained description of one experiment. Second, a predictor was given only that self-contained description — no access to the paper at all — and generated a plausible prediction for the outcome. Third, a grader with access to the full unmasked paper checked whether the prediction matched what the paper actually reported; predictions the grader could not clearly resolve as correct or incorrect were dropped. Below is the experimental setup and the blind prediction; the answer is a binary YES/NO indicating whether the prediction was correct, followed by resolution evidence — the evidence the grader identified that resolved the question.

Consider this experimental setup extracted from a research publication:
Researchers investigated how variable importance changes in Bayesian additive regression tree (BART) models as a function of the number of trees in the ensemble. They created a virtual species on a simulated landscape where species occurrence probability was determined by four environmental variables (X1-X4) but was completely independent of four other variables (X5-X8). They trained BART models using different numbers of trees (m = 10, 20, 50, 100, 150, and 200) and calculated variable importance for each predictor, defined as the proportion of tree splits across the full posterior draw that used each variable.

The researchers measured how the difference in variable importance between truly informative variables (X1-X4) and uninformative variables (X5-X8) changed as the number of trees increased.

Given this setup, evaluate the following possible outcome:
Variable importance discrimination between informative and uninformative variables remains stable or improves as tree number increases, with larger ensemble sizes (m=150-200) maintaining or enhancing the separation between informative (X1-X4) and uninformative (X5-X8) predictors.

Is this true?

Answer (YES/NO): NO